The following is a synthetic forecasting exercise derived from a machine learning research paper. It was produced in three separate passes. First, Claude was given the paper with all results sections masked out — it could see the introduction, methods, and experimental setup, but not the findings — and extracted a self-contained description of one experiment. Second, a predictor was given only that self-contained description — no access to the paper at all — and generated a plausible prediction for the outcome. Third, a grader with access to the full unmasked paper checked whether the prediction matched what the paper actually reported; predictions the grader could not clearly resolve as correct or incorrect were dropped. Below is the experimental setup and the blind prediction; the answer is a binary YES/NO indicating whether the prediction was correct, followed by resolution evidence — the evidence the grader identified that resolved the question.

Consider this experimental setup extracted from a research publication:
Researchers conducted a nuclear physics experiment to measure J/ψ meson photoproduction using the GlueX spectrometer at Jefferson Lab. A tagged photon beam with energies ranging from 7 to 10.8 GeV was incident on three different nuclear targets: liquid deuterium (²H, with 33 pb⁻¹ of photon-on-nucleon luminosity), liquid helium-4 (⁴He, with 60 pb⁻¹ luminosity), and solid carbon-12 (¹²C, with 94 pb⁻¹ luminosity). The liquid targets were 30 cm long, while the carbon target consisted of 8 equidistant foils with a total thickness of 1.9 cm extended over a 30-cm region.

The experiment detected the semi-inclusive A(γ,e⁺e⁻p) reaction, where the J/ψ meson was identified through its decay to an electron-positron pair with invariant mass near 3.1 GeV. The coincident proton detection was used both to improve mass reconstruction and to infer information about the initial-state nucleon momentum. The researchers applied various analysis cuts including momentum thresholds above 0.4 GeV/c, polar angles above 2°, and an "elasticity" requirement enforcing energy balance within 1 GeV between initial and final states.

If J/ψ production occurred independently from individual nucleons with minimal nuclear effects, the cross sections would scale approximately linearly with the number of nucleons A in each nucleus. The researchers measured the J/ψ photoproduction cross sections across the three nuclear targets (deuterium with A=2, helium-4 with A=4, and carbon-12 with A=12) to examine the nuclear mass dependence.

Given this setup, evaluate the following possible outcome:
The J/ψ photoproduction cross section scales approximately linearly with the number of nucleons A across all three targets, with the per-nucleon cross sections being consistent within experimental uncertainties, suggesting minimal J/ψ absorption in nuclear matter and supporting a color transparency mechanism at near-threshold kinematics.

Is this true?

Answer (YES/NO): YES